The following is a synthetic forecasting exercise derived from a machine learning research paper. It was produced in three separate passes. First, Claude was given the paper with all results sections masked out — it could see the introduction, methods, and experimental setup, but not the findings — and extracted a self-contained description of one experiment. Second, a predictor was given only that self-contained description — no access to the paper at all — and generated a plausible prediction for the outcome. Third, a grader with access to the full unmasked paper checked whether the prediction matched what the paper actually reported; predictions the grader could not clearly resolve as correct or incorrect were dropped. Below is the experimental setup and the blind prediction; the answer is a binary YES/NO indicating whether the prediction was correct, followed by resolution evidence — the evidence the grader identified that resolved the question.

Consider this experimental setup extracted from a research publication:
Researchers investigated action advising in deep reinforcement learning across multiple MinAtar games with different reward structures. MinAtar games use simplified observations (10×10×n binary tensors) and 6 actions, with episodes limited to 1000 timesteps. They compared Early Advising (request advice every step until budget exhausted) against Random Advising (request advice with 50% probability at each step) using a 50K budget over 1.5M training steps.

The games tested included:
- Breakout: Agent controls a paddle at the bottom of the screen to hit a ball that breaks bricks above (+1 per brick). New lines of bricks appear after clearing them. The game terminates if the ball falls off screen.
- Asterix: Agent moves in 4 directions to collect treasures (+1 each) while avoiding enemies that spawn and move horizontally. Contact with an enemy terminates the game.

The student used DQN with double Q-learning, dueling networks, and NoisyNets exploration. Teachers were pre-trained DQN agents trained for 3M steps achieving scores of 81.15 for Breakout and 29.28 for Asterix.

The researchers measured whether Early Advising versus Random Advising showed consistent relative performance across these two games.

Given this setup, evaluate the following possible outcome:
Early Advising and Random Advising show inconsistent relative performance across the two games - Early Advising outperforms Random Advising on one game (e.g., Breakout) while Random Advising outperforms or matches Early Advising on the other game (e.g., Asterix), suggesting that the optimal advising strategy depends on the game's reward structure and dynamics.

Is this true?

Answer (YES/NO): NO